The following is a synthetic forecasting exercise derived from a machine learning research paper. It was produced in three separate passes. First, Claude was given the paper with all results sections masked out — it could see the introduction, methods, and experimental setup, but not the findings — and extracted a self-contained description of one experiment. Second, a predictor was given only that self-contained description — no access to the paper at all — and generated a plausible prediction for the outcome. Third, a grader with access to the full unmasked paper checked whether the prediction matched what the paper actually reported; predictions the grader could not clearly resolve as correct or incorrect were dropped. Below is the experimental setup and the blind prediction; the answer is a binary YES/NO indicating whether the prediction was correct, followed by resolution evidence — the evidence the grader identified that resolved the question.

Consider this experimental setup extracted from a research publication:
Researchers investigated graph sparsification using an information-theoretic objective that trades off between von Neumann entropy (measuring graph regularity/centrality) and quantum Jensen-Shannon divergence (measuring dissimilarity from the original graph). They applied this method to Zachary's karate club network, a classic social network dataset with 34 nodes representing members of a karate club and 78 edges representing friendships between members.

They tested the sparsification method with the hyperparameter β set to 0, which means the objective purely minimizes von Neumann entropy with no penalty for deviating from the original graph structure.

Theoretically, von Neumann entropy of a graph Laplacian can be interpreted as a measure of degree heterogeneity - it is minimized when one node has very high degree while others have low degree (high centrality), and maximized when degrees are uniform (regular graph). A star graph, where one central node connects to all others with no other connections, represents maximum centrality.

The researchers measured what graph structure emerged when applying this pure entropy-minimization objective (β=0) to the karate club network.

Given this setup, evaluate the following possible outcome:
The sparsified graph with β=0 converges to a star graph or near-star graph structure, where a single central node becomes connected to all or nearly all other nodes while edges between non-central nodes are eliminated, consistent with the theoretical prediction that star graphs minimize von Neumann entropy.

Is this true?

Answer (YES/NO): YES